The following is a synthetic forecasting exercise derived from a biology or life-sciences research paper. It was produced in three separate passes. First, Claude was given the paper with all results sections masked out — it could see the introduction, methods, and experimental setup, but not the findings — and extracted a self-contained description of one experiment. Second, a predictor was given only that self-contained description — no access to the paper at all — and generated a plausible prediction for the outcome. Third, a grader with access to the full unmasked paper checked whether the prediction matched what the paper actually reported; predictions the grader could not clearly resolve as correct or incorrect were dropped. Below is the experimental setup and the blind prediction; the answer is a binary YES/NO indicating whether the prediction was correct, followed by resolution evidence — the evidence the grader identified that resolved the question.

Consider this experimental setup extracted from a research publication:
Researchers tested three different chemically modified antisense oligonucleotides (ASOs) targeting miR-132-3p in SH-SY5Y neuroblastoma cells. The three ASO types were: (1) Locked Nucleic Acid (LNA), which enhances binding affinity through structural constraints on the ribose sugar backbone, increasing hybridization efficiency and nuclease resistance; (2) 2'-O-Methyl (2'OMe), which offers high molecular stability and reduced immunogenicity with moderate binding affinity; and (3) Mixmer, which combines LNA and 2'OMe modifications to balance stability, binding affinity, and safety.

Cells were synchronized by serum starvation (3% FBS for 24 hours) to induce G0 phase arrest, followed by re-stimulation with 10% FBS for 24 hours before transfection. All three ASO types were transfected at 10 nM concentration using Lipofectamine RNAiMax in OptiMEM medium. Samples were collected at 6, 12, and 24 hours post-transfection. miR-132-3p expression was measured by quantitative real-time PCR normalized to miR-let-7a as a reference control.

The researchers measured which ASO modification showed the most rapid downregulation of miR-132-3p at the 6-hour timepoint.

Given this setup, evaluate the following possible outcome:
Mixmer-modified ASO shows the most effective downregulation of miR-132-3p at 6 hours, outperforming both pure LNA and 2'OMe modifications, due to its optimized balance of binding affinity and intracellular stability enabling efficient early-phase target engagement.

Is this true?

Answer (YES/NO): NO